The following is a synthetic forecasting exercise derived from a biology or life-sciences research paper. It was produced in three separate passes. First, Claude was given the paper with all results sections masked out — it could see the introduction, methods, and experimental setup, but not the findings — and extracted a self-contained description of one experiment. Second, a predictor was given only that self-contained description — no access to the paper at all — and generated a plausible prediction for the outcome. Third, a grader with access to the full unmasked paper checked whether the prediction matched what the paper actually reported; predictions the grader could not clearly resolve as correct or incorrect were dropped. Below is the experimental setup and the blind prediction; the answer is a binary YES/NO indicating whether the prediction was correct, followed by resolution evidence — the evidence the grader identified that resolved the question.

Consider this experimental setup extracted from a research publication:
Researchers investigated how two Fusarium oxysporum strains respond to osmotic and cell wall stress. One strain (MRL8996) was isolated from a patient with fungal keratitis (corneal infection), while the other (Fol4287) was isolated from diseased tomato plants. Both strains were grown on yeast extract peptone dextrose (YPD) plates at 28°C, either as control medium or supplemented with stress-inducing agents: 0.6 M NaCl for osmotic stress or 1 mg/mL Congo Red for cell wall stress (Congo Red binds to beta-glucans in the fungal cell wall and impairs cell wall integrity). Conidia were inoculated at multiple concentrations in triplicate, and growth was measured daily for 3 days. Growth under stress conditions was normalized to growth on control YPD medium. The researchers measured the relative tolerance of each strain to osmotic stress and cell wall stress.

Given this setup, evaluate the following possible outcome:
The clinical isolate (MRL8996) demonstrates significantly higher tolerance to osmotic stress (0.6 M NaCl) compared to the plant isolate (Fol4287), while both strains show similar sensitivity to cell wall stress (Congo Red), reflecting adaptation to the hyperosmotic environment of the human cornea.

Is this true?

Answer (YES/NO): NO